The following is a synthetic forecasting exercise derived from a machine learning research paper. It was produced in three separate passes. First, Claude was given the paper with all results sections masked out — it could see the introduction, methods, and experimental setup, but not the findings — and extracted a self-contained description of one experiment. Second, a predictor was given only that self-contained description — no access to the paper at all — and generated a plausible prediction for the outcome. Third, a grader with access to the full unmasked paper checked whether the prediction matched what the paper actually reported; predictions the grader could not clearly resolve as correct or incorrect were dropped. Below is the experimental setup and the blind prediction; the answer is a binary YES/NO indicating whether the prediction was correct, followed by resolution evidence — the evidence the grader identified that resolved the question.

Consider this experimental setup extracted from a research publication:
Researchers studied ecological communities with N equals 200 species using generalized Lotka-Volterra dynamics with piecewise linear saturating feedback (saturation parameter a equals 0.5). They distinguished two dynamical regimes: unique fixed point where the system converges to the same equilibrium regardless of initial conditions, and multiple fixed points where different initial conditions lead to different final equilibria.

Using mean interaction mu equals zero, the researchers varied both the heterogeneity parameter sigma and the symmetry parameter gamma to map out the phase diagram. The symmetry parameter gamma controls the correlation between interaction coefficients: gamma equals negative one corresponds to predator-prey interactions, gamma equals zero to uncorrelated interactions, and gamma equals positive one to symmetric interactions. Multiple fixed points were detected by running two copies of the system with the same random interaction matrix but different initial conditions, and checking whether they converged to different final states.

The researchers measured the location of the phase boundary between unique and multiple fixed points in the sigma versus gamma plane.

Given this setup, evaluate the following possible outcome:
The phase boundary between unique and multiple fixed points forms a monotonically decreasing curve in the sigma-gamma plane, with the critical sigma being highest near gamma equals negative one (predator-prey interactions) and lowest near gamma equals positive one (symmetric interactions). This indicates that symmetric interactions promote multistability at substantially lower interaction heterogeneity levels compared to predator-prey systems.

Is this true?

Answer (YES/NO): NO